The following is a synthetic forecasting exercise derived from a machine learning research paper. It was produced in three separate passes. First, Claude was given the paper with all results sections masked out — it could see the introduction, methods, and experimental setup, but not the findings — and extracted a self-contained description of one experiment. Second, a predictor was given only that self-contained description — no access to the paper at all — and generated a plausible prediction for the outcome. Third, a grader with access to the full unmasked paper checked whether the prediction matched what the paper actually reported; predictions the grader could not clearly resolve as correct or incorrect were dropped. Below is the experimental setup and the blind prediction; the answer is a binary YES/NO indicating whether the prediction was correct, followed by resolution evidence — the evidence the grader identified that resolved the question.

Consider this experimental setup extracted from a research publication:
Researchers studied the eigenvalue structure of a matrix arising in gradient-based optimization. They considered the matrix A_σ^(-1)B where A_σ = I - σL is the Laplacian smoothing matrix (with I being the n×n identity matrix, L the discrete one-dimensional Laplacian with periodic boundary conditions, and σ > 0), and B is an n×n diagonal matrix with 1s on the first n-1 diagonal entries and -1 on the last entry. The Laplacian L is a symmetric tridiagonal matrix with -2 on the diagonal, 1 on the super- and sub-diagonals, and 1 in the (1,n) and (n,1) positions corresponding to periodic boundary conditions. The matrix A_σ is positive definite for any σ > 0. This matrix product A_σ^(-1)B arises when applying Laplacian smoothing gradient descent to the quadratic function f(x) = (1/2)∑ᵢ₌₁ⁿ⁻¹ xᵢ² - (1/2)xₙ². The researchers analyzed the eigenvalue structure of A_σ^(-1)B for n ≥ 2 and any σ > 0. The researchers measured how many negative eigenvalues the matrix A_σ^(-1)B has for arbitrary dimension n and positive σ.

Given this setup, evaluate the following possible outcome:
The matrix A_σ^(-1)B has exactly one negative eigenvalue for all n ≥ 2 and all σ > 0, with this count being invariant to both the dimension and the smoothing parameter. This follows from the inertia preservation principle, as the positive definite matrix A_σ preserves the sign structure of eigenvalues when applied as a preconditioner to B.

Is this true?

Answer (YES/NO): YES